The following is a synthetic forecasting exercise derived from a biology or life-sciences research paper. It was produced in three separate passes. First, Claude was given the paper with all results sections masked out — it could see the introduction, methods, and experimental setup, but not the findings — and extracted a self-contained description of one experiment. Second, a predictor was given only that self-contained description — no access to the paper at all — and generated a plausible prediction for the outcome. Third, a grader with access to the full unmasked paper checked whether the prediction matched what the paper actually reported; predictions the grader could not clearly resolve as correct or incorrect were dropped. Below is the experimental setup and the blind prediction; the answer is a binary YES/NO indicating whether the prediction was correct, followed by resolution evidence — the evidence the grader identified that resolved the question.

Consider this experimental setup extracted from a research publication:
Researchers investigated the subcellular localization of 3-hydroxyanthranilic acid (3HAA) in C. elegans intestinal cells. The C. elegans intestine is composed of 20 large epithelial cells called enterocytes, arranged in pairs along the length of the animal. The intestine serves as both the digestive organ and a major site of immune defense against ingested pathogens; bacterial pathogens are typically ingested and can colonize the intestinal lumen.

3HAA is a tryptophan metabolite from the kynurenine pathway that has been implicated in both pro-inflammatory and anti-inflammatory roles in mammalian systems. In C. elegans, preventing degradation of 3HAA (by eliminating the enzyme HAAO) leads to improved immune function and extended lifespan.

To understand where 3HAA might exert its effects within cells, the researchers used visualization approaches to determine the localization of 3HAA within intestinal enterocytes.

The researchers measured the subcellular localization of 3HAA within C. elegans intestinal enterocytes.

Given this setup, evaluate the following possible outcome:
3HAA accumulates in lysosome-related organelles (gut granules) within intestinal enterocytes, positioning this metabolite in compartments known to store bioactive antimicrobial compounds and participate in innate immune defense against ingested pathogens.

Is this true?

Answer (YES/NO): YES